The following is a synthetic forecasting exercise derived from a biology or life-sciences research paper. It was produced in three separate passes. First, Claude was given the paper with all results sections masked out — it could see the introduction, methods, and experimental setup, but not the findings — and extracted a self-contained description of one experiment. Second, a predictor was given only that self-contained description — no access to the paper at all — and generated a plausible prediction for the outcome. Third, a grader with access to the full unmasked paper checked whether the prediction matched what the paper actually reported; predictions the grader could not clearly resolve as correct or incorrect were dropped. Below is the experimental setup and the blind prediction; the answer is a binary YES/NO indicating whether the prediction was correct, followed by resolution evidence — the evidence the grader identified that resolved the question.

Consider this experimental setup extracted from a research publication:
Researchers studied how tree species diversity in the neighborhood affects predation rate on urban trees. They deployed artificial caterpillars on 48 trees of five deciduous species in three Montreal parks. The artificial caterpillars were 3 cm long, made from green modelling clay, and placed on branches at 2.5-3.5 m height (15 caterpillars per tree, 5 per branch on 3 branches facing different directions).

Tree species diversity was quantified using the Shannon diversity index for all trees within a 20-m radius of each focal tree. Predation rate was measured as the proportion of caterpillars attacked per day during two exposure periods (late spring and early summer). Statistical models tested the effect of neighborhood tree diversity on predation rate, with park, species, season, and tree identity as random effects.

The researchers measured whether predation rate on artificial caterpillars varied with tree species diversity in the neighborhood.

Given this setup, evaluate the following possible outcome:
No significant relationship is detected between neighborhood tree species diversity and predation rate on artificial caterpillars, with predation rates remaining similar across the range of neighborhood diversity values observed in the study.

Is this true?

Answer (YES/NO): YES